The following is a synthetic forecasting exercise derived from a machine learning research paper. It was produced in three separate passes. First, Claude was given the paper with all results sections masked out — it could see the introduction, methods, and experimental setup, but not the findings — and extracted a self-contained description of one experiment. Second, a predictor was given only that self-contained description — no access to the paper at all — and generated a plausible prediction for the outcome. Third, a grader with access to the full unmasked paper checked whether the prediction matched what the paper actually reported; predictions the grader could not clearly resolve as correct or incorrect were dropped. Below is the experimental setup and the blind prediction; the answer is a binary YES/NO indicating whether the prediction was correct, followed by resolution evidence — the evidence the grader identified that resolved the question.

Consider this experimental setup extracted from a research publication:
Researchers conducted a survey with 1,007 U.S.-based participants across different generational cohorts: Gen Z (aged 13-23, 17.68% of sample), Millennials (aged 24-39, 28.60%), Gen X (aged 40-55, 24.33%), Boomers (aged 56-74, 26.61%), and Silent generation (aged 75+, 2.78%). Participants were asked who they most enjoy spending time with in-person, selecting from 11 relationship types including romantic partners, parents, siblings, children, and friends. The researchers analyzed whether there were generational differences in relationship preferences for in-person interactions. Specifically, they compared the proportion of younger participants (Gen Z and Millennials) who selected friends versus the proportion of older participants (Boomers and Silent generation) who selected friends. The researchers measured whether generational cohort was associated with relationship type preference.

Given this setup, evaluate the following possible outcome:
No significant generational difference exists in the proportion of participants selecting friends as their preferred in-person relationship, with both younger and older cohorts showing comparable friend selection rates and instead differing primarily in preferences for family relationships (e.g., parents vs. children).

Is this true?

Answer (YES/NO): NO